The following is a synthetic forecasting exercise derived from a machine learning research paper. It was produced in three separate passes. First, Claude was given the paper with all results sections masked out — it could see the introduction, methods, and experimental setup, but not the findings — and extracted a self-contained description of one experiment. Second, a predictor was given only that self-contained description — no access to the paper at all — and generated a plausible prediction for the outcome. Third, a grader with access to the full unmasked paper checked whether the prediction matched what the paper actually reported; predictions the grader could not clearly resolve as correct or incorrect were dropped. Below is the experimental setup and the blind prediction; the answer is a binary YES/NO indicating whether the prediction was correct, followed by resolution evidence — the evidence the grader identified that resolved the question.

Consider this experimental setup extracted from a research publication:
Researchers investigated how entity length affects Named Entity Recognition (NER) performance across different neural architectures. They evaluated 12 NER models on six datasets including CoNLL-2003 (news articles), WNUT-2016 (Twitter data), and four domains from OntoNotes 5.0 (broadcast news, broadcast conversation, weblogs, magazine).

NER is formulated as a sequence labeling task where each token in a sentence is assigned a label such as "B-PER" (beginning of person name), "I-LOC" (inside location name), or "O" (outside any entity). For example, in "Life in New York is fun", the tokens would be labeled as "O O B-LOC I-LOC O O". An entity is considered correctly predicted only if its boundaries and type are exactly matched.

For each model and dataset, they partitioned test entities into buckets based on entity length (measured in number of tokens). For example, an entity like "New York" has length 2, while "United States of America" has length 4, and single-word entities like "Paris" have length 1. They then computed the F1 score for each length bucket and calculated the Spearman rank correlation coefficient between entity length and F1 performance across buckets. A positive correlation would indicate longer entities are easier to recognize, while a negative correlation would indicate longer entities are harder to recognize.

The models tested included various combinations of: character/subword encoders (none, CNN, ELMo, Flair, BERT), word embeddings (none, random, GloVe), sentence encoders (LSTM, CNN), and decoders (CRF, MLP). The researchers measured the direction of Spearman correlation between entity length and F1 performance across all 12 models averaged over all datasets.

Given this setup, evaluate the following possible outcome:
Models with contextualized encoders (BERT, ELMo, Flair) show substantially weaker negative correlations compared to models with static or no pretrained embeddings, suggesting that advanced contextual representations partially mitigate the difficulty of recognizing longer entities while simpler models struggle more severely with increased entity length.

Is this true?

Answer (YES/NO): NO